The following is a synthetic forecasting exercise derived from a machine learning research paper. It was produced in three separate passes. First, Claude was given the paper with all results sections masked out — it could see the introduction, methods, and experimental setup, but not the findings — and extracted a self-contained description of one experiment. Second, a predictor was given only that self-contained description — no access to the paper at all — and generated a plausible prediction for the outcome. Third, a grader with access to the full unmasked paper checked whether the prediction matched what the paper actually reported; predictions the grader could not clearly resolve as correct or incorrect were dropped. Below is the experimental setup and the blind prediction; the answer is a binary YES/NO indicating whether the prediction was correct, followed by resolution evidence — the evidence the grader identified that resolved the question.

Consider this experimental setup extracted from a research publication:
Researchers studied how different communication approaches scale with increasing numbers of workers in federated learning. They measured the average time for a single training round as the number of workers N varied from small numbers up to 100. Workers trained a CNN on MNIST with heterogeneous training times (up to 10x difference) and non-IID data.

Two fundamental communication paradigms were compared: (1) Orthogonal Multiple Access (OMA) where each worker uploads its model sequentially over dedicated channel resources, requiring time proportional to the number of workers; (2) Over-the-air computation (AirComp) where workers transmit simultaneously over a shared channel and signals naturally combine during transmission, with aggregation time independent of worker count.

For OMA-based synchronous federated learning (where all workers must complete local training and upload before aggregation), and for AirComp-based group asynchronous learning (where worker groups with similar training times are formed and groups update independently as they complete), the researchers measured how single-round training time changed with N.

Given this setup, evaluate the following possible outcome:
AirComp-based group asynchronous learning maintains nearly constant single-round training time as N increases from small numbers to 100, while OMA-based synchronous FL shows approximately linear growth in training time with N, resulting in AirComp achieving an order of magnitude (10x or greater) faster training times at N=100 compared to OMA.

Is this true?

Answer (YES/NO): NO